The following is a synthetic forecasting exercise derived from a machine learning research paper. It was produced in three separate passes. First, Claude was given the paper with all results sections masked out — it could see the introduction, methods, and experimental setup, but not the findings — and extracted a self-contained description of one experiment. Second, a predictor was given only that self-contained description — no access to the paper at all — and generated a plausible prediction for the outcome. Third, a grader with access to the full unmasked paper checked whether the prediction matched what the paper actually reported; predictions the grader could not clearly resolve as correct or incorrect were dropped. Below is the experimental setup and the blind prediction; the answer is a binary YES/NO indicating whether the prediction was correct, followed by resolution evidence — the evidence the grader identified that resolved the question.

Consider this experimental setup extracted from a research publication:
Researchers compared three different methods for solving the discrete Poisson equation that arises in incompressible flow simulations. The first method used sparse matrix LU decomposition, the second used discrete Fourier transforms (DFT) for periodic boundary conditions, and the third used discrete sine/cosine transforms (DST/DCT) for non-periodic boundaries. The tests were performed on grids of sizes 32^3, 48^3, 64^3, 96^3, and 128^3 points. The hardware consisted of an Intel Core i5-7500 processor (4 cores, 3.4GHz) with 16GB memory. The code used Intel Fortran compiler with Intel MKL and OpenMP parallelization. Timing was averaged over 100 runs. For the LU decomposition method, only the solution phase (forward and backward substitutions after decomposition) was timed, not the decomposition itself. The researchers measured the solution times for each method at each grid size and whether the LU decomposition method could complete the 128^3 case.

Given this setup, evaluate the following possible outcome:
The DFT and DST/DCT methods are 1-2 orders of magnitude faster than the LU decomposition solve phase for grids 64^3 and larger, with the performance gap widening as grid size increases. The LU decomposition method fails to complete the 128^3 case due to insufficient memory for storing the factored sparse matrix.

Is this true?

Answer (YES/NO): YES